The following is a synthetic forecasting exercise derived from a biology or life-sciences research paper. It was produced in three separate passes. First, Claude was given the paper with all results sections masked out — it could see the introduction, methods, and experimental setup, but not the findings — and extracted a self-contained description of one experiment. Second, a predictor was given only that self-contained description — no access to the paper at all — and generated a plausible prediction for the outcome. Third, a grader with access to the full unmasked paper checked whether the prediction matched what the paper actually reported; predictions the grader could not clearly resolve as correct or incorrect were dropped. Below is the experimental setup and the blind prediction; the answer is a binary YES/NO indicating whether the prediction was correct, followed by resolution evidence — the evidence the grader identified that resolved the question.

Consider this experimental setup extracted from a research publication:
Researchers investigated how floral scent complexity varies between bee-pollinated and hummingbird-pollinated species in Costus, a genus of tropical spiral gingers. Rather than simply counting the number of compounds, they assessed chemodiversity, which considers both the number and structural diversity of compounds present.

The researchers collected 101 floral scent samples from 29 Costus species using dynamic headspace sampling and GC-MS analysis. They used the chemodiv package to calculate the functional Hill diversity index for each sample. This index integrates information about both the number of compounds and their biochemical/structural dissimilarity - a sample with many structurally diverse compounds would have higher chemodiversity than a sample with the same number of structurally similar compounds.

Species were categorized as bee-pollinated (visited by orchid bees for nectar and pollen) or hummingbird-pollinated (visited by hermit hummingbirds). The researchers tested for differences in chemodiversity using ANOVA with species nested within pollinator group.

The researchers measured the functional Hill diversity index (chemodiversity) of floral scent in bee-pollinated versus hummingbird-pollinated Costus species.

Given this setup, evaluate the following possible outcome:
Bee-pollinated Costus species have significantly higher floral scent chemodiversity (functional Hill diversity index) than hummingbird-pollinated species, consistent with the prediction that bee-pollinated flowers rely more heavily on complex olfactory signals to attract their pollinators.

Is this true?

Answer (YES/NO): YES